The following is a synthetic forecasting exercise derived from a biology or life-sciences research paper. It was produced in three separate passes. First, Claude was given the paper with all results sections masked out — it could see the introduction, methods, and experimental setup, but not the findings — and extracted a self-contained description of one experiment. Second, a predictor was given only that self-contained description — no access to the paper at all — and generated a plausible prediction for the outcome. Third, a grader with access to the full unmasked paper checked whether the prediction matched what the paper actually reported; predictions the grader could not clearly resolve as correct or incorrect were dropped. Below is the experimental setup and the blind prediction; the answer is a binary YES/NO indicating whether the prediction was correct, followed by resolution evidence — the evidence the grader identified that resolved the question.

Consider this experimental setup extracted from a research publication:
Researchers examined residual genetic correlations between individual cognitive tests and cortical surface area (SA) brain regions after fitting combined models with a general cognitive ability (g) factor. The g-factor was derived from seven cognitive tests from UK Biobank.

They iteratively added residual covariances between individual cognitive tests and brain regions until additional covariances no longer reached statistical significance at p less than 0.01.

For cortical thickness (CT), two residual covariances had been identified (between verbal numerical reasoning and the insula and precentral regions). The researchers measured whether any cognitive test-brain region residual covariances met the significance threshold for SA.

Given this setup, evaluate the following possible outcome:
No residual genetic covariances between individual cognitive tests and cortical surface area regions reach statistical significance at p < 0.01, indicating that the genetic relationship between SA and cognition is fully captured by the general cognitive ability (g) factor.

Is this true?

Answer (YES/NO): YES